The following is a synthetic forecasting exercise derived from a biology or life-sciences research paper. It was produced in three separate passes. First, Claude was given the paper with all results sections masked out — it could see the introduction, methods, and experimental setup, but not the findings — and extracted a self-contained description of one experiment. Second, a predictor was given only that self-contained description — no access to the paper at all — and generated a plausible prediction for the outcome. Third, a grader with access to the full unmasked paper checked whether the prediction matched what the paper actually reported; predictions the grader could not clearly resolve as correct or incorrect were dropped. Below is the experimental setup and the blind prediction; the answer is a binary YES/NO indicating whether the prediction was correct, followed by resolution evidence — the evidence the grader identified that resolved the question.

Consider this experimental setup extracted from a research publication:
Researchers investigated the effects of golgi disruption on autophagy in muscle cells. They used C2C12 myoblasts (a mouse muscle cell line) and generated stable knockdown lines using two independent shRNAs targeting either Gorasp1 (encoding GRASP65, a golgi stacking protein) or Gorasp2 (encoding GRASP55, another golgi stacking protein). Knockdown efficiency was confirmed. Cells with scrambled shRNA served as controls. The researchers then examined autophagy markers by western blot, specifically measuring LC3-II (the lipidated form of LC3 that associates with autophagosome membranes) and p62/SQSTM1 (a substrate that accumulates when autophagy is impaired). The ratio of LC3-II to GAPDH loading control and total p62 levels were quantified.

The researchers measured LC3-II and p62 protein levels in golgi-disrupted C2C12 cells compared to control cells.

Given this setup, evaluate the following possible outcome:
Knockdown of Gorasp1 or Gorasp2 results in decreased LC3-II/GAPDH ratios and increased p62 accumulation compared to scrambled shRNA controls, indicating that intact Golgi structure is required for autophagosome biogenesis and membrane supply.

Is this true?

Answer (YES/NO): NO